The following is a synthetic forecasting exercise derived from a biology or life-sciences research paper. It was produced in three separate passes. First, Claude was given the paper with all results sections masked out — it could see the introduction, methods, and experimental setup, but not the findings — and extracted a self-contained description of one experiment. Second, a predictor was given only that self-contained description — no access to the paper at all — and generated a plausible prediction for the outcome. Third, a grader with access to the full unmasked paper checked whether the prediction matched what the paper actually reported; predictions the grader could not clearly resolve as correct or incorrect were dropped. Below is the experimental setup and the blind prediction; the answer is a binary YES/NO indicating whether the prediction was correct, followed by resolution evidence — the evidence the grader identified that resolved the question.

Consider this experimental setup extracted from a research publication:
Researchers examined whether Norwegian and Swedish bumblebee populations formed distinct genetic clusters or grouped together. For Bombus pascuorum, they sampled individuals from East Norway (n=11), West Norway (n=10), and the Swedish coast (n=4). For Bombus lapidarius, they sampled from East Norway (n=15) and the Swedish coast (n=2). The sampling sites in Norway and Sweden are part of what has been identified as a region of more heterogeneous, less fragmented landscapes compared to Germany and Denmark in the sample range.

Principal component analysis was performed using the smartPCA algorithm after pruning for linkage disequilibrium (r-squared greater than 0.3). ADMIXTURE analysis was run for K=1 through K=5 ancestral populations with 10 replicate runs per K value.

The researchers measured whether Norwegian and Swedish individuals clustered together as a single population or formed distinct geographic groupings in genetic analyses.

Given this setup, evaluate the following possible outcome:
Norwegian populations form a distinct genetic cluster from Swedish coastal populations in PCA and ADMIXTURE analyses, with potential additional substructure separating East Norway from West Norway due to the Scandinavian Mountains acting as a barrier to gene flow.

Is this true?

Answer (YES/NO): NO